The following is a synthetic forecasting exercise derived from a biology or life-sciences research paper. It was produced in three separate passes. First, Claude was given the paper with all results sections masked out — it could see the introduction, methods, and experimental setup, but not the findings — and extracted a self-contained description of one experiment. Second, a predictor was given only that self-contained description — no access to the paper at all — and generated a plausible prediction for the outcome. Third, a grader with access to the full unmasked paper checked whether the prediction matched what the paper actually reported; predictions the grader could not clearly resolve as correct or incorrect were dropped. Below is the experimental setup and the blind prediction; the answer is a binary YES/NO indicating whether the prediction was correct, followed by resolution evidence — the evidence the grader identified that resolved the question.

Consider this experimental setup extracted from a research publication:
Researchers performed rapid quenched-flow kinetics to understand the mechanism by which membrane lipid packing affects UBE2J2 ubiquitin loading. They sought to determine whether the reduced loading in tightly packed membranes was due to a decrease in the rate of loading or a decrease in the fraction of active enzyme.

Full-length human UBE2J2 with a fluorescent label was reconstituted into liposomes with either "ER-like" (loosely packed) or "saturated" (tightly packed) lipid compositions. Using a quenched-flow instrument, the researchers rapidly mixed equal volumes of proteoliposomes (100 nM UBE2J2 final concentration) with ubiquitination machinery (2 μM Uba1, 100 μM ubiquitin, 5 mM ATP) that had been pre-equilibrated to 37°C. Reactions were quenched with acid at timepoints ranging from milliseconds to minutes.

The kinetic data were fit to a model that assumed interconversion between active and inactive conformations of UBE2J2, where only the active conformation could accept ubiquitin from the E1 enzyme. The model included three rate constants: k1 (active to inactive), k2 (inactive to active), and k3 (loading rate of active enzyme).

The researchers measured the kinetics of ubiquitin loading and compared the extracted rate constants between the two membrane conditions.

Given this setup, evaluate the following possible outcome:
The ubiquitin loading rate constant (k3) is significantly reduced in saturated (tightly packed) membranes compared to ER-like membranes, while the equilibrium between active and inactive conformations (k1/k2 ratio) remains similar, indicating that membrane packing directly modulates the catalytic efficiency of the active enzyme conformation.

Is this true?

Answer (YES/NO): NO